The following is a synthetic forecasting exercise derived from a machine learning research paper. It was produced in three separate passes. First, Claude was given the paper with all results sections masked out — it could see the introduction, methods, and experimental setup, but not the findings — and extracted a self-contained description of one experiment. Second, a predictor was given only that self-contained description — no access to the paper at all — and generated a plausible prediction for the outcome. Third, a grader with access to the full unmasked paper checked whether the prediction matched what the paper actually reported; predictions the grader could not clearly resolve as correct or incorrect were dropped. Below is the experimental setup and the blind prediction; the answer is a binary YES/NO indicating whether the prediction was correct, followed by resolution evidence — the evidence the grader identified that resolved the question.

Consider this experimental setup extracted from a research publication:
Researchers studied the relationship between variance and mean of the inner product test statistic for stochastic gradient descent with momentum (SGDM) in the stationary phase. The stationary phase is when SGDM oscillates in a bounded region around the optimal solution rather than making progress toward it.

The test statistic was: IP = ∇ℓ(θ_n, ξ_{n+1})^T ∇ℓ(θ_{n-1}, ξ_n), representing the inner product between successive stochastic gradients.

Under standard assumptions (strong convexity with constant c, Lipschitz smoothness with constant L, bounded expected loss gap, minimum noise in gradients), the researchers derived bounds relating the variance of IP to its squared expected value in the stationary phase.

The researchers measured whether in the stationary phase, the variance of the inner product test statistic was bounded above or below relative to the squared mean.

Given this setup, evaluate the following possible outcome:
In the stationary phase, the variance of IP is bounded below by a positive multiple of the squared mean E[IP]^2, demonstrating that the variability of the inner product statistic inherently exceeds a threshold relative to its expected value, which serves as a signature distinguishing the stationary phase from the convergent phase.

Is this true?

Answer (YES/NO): YES